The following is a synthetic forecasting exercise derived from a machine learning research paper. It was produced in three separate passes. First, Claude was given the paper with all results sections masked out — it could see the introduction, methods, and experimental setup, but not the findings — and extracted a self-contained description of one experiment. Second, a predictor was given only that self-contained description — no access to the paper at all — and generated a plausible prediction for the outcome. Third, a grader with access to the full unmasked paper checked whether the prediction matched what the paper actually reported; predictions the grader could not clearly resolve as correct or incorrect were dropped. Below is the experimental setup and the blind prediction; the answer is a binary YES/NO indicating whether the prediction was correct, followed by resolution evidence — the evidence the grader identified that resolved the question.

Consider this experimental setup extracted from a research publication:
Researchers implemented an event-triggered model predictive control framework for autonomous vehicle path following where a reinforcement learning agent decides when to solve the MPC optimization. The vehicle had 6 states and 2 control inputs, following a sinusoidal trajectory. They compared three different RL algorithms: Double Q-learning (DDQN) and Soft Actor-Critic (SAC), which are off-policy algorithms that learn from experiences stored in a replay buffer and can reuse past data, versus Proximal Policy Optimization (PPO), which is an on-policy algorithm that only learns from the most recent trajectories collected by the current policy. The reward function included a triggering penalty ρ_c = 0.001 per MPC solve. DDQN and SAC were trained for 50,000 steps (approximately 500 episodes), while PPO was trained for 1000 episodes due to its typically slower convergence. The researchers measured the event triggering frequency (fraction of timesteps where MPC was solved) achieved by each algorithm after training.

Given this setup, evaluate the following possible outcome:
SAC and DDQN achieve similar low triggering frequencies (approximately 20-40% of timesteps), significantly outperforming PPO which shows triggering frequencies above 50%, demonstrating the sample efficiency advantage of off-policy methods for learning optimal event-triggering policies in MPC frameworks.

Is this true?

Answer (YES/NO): NO